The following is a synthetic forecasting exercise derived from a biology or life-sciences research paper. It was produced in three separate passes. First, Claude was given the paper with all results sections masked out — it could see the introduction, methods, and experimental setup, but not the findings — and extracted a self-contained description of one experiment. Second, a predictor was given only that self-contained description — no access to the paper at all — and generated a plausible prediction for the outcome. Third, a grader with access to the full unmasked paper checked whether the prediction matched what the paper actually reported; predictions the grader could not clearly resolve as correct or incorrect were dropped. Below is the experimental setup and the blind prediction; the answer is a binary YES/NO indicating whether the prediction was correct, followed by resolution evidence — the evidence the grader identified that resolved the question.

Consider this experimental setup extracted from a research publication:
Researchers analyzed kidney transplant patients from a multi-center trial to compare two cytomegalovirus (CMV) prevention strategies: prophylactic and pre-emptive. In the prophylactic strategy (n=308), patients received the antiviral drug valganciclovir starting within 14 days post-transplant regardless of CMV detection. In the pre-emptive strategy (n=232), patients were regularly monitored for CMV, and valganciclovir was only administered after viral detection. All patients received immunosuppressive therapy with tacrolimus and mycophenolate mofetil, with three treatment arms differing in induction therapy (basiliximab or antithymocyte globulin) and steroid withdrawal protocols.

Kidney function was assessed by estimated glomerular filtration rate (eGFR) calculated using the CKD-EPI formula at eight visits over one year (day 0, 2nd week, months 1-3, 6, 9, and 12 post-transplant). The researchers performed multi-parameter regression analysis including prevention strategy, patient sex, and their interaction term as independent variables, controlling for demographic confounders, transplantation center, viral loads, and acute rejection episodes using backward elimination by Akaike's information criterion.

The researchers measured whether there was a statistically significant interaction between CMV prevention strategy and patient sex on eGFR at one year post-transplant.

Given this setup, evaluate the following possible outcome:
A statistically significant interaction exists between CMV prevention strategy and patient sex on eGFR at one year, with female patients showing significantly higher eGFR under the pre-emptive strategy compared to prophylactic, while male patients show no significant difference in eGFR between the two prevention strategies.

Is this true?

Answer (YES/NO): YES